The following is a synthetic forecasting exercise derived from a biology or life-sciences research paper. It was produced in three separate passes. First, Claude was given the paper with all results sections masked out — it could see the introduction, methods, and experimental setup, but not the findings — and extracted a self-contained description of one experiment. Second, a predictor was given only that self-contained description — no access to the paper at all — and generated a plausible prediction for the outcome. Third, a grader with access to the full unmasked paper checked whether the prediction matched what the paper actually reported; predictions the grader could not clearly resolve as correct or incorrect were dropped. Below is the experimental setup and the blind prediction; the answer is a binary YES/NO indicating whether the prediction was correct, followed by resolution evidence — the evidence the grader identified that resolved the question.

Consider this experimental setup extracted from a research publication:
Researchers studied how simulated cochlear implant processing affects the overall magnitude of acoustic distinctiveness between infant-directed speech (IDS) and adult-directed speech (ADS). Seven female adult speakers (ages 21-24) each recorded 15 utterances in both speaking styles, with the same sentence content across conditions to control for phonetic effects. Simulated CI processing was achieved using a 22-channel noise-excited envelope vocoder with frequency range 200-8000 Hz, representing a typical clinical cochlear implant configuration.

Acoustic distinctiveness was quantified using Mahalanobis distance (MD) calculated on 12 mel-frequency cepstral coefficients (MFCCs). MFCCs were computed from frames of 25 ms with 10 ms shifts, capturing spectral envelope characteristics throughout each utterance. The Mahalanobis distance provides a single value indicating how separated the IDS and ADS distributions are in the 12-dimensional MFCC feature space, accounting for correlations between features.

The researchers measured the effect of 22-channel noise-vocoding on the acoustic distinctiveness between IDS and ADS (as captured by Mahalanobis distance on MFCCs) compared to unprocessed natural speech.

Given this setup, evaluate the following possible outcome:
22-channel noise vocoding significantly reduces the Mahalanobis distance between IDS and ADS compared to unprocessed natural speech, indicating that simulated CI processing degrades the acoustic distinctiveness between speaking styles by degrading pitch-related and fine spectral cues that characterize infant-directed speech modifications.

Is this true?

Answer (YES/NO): YES